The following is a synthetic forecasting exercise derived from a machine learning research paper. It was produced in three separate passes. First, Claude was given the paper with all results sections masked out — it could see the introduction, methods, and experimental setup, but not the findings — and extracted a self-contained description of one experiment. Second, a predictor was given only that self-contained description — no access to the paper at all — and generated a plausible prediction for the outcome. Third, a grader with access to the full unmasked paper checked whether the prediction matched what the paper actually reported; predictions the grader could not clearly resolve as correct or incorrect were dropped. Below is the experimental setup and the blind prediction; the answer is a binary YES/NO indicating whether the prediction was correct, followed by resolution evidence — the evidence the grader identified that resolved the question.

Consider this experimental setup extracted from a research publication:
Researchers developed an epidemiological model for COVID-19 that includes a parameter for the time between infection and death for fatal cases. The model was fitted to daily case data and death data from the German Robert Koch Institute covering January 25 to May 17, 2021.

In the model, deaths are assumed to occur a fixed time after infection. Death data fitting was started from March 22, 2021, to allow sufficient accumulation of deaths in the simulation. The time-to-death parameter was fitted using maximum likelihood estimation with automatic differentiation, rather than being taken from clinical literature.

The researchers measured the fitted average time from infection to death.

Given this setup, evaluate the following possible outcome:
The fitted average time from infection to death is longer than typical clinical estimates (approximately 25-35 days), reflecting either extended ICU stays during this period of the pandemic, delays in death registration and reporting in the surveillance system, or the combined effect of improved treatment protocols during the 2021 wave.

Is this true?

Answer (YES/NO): YES